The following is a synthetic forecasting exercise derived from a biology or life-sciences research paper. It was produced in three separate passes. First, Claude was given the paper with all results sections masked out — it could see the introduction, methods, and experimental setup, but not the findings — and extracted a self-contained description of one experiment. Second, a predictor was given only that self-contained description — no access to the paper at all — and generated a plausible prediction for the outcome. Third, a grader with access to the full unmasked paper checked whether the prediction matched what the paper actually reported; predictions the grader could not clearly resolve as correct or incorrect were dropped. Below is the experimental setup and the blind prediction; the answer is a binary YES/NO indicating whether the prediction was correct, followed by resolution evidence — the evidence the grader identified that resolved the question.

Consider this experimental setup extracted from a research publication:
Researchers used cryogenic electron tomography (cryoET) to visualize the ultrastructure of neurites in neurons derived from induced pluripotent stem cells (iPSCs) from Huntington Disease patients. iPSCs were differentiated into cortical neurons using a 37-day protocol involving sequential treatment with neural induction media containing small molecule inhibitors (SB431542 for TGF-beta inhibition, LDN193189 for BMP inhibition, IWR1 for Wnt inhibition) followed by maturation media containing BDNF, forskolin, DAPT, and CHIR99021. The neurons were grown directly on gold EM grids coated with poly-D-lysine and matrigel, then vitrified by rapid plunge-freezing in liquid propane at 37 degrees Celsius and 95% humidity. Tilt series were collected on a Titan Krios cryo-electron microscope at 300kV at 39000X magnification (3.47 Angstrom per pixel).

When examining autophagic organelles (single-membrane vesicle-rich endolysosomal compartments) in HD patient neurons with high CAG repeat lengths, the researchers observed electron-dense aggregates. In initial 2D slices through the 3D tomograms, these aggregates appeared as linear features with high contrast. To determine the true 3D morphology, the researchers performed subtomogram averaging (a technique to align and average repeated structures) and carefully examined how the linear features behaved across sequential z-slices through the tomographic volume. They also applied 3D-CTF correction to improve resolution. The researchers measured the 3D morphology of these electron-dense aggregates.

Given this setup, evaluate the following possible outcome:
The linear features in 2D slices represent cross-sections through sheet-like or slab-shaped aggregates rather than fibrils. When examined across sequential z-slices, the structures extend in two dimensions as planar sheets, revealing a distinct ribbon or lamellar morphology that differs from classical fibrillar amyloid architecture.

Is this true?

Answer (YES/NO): YES